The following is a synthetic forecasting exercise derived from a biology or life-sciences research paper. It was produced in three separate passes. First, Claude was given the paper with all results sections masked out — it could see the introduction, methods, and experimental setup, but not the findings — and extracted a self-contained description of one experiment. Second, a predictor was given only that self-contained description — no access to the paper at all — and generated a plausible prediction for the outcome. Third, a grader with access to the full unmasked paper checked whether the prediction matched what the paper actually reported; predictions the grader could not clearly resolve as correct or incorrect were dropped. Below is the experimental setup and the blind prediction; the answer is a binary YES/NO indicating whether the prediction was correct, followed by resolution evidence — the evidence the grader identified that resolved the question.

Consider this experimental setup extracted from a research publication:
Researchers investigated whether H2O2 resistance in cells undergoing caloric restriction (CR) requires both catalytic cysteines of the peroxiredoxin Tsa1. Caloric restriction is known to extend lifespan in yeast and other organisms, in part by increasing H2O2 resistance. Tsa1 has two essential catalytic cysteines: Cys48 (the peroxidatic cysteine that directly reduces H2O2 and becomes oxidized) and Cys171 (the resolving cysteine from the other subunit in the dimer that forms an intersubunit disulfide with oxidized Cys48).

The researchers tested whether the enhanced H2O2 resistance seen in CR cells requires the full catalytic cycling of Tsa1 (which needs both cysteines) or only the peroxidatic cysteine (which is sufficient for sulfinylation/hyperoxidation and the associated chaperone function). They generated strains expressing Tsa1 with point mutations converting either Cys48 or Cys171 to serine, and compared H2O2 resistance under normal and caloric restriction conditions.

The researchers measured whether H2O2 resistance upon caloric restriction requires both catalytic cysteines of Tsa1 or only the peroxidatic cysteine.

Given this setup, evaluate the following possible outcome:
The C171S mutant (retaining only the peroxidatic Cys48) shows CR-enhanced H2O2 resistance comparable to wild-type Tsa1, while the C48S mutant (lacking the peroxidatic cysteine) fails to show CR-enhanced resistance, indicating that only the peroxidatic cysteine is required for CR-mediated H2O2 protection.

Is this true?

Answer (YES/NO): NO